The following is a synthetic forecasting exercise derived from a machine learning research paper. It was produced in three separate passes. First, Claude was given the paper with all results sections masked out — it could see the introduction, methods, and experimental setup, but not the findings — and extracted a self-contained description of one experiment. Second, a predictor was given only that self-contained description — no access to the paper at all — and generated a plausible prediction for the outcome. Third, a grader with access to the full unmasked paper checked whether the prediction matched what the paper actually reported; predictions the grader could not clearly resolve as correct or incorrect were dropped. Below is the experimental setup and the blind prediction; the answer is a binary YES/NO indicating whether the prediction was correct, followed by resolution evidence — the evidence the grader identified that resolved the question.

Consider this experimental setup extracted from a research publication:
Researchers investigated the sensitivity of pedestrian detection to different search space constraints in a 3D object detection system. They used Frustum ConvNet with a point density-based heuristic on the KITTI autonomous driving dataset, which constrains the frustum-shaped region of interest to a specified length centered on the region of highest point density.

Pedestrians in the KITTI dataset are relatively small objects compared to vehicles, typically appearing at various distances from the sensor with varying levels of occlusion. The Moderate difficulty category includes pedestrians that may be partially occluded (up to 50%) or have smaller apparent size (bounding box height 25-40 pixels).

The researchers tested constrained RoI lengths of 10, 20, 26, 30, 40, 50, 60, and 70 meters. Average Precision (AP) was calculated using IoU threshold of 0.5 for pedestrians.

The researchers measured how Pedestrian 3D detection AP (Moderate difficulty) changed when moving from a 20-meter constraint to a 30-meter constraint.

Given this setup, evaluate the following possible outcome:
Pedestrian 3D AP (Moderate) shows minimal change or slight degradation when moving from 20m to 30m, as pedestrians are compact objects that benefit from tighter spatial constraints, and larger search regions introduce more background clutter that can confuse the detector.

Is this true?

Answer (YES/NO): YES